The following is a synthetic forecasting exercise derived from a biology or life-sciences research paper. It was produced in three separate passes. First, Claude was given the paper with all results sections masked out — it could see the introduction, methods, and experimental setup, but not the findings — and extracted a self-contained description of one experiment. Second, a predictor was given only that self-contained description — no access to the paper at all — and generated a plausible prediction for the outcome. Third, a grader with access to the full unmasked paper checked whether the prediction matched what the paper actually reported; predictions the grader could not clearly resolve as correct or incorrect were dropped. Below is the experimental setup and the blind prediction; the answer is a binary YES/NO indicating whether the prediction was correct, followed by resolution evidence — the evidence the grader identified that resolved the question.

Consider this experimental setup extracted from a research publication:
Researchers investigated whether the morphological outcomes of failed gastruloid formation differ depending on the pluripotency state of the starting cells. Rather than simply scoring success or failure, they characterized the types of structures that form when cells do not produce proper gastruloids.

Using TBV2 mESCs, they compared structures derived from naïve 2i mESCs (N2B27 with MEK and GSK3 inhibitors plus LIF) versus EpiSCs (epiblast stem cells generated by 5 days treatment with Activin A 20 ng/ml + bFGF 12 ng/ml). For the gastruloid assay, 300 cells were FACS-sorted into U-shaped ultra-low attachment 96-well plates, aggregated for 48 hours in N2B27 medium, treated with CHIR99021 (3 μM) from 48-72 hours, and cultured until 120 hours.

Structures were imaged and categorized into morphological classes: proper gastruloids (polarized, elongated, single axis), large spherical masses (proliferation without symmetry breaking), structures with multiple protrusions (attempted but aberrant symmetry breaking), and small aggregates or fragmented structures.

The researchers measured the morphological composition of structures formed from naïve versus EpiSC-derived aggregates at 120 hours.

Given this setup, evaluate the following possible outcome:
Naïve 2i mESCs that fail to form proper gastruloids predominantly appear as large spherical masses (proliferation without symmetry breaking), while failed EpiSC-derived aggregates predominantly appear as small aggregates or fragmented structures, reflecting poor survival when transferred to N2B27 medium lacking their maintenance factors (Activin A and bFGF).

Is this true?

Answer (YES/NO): NO